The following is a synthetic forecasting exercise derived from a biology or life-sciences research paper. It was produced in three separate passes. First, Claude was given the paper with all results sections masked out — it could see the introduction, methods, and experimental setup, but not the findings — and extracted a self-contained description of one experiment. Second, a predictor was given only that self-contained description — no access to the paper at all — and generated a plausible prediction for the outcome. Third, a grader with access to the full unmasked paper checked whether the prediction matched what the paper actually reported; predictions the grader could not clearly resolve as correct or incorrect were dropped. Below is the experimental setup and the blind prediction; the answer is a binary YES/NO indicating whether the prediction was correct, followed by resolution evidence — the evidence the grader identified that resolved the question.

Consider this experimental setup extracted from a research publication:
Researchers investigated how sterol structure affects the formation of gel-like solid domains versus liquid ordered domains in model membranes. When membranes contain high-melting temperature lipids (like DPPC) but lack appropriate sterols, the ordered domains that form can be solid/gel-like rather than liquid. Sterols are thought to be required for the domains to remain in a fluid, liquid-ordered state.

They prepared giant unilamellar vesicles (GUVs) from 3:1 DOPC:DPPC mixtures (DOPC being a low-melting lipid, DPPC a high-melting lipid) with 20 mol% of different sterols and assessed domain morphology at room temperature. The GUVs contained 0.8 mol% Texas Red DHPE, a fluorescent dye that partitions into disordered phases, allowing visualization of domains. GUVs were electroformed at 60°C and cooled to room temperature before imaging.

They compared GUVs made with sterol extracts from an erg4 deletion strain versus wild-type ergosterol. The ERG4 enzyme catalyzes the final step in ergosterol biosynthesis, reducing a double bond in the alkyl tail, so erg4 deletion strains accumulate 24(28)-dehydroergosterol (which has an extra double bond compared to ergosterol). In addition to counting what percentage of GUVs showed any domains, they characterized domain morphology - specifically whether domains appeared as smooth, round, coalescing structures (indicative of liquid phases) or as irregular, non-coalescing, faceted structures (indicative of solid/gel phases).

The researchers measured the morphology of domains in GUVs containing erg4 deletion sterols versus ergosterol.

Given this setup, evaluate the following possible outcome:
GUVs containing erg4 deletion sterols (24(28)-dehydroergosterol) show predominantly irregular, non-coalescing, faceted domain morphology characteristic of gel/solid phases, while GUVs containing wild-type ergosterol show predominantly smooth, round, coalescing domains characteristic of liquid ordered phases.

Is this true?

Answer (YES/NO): NO